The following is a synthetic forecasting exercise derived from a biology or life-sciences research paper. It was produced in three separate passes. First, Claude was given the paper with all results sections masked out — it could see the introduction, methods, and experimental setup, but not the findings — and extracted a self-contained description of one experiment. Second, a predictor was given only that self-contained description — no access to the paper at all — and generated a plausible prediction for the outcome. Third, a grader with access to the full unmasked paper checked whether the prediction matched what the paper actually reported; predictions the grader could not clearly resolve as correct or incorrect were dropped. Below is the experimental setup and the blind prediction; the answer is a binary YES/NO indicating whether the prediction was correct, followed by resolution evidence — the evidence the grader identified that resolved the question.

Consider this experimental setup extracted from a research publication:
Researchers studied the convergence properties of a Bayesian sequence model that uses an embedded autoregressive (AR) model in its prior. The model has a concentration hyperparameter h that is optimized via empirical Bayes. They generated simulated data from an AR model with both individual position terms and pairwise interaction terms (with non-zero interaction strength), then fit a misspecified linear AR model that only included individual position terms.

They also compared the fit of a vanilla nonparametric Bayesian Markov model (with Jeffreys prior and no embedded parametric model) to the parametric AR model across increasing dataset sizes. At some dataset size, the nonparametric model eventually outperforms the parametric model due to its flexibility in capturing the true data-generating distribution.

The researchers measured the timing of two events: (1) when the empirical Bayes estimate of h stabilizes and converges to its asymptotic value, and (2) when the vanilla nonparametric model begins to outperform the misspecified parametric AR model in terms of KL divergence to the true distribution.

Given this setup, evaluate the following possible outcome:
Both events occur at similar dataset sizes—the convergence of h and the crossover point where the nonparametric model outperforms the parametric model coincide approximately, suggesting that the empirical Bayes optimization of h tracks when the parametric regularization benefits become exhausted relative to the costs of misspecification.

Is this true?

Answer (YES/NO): NO